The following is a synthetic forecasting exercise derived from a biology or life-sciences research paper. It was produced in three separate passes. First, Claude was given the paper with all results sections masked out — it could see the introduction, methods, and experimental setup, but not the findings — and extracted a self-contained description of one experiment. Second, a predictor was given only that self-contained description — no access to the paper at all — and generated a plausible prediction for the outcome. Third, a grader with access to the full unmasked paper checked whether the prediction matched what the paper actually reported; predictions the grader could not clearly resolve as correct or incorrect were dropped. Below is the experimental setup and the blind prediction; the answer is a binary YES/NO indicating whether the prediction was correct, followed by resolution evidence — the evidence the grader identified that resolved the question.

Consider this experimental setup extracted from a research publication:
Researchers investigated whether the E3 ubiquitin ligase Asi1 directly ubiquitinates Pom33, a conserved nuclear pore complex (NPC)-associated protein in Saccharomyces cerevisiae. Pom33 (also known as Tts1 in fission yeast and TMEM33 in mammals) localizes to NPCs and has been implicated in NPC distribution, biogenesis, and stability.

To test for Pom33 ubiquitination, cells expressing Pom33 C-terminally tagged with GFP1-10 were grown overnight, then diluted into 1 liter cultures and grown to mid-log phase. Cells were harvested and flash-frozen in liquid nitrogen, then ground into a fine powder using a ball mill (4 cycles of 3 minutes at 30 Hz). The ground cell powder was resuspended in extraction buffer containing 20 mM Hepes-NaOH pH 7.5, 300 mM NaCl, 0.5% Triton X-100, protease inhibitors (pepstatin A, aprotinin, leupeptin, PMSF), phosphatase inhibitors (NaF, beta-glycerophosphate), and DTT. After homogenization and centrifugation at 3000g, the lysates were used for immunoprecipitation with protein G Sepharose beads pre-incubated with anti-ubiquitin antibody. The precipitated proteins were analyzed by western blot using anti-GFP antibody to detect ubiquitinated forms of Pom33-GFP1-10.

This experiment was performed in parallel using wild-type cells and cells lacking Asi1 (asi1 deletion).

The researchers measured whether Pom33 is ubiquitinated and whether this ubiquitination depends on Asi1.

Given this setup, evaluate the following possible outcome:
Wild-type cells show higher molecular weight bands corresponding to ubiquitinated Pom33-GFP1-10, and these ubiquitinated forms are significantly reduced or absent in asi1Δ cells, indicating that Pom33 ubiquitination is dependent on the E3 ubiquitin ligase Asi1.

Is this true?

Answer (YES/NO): NO